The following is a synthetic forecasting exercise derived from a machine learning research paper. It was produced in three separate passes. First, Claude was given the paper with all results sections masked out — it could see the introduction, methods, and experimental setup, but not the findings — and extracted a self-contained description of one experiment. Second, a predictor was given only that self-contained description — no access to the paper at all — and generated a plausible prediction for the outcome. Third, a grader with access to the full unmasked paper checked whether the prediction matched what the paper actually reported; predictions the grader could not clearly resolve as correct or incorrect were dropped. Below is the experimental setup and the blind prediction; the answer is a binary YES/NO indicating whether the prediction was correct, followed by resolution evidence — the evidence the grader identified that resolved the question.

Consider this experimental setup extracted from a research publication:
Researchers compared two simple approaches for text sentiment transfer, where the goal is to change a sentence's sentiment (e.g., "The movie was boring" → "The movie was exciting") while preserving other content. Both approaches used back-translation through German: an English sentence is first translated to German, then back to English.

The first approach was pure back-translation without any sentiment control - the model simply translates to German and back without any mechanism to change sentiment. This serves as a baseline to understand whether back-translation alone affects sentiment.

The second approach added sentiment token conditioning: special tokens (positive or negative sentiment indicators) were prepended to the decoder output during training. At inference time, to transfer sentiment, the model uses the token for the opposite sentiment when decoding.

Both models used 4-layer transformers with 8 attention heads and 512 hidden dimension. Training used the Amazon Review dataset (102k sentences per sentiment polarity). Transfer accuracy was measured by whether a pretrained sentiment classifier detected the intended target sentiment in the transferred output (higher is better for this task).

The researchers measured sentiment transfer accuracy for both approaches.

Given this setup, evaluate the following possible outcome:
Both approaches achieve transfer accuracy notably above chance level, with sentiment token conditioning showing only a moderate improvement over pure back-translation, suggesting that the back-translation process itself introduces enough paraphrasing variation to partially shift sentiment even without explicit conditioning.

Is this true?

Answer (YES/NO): NO